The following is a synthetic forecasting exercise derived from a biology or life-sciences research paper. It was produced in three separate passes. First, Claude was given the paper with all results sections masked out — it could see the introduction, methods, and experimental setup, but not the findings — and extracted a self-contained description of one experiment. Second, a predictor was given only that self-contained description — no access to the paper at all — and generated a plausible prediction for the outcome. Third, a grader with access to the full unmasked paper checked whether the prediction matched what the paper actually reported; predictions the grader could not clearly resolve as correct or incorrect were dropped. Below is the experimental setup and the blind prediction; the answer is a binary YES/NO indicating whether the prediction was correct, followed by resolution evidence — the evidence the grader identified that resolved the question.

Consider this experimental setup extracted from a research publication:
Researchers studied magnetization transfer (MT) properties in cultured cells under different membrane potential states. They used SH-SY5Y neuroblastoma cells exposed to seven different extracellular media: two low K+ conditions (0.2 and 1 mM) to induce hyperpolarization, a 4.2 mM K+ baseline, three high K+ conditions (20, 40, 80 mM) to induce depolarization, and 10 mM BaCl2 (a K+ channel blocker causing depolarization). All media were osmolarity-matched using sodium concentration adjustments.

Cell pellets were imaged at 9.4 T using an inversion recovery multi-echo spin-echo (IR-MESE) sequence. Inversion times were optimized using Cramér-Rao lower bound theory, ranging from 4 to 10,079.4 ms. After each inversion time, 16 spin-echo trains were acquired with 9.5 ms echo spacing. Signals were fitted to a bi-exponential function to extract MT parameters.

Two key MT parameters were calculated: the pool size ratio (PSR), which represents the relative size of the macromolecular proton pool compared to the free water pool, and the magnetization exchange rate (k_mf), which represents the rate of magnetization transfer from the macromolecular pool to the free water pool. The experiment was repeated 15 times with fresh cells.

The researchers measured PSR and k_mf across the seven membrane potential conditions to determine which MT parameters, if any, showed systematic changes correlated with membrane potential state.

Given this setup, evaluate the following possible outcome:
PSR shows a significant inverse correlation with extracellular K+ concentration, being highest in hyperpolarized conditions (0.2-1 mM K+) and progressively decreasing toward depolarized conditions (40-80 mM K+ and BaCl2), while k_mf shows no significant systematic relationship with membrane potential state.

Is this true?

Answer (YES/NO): YES